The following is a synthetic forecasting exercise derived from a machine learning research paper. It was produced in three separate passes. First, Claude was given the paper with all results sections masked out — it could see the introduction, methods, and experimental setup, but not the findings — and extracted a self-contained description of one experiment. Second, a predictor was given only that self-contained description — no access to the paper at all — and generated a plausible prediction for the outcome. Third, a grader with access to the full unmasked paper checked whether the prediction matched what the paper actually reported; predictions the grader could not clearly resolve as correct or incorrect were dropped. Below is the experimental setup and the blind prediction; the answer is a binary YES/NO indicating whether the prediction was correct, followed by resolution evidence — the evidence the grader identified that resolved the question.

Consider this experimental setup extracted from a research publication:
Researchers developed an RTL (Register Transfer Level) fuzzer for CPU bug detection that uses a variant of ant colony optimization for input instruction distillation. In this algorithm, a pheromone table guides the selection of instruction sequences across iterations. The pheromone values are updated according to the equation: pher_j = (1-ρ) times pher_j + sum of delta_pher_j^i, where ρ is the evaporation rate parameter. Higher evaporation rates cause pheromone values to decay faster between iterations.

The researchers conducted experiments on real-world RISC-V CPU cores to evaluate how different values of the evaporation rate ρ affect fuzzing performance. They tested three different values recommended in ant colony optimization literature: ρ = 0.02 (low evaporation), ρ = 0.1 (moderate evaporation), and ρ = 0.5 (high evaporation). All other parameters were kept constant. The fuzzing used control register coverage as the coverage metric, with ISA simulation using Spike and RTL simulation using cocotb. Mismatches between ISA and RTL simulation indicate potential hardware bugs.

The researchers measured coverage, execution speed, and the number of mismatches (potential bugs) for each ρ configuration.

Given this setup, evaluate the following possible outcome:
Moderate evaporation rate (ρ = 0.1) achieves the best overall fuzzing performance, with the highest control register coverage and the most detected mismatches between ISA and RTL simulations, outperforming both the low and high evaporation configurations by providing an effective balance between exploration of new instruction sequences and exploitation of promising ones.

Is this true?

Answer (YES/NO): NO